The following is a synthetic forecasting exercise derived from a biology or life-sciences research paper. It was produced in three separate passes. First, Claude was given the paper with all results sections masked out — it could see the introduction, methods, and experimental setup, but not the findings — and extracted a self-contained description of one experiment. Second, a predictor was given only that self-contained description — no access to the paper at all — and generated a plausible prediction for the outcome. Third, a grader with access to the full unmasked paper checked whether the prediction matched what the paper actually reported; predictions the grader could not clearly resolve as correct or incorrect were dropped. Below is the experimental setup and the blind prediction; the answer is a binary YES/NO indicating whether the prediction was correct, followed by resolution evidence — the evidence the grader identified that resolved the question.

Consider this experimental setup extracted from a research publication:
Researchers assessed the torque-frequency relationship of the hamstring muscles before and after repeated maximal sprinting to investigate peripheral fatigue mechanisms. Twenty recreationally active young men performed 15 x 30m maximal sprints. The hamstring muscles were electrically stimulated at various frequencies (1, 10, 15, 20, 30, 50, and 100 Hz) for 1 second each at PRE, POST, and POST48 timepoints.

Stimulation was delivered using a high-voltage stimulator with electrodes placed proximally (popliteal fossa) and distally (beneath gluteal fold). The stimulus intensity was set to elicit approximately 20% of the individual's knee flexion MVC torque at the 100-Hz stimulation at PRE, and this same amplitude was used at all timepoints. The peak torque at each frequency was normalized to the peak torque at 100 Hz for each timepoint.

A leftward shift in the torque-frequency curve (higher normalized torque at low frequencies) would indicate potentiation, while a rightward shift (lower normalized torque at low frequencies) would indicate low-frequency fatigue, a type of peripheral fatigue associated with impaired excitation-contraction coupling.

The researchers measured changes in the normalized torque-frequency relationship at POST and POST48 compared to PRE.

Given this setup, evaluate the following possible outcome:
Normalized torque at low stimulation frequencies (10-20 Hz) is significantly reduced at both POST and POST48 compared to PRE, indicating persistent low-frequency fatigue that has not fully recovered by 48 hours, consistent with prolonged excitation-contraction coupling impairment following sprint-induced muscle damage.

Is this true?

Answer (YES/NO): NO